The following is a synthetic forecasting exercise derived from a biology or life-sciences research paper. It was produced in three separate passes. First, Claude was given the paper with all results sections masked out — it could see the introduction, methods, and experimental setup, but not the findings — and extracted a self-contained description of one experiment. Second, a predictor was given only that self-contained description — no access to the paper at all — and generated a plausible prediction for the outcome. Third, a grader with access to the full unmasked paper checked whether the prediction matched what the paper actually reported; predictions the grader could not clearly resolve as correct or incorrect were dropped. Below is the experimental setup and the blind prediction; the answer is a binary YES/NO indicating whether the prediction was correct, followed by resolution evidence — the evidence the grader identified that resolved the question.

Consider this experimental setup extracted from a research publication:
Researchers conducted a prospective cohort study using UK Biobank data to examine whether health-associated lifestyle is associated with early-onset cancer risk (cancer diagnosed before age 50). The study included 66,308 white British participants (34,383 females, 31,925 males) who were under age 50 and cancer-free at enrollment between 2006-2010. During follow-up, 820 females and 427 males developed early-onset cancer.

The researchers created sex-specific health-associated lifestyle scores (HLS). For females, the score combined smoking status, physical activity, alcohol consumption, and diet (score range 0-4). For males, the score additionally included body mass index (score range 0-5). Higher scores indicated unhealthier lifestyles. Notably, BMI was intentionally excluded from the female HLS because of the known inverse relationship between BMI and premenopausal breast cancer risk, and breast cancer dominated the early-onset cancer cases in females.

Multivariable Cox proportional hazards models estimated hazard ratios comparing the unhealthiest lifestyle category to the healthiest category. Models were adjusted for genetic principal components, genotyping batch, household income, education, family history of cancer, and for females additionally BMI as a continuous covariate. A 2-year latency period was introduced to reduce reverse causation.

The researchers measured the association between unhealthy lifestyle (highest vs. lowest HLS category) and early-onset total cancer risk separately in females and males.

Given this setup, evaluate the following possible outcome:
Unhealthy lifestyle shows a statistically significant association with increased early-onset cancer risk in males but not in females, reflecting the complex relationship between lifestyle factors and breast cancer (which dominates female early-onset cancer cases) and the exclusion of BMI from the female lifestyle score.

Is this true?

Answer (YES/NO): NO